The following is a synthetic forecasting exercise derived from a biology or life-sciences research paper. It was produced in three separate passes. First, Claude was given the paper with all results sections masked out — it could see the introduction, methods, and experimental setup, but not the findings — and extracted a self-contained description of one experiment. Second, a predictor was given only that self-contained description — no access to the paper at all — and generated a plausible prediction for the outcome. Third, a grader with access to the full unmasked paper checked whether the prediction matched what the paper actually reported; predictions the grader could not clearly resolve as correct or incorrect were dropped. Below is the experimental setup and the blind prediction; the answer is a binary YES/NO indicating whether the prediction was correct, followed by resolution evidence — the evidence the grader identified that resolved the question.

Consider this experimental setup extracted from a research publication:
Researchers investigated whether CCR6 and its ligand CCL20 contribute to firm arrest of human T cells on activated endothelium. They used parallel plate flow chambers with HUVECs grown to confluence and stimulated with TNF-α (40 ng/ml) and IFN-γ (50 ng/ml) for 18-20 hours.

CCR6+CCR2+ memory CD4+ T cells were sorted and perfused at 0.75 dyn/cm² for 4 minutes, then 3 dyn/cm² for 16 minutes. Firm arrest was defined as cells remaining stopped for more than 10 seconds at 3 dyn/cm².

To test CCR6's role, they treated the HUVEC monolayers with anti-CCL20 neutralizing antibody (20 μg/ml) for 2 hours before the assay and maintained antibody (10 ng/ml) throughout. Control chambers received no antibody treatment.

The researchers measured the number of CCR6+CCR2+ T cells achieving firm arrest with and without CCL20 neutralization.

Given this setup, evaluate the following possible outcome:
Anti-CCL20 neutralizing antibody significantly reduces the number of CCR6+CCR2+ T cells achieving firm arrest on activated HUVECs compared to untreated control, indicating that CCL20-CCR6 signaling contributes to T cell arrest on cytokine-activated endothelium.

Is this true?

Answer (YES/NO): YES